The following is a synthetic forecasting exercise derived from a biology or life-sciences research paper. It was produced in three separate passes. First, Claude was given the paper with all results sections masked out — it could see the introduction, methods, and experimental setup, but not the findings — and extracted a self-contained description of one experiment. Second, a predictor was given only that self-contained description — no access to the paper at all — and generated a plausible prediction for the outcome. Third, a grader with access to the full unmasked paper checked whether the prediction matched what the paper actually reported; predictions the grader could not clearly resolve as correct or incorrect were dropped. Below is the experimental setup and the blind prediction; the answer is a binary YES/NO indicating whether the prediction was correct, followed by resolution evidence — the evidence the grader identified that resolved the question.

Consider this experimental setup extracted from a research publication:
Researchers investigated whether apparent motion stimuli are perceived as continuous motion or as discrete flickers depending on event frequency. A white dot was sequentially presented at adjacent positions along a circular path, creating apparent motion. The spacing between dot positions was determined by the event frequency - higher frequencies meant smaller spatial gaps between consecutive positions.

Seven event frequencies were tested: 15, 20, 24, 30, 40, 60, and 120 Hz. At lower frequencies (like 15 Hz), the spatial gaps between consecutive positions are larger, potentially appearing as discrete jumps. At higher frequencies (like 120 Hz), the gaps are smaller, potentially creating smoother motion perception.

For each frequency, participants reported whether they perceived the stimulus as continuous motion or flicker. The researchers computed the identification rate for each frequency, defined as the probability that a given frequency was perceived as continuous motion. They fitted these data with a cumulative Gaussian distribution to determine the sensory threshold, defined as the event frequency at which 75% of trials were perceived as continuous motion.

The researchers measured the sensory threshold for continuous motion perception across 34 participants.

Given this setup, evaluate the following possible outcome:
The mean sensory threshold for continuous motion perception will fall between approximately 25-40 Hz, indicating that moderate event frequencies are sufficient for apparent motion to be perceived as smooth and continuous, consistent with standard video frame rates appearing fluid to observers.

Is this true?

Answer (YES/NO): YES